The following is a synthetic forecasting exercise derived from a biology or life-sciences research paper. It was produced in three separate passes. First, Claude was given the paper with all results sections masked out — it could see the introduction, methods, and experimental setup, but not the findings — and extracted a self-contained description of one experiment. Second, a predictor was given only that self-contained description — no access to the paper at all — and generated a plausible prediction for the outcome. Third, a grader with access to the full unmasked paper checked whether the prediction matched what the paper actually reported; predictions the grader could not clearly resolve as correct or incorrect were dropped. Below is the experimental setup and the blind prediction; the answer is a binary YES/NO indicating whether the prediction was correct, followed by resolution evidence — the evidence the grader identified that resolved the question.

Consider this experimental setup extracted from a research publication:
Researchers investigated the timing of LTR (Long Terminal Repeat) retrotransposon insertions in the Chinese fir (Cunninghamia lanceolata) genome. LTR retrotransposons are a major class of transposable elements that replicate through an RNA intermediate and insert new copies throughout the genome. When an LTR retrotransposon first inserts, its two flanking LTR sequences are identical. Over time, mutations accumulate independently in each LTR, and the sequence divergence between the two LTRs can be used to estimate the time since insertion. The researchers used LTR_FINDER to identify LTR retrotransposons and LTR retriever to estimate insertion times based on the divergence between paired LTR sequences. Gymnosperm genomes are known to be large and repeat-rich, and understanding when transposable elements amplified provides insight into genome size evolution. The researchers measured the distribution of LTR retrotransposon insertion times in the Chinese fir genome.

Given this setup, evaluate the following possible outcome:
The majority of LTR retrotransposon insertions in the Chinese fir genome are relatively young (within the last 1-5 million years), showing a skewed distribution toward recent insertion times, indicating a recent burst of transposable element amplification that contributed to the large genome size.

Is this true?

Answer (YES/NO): NO